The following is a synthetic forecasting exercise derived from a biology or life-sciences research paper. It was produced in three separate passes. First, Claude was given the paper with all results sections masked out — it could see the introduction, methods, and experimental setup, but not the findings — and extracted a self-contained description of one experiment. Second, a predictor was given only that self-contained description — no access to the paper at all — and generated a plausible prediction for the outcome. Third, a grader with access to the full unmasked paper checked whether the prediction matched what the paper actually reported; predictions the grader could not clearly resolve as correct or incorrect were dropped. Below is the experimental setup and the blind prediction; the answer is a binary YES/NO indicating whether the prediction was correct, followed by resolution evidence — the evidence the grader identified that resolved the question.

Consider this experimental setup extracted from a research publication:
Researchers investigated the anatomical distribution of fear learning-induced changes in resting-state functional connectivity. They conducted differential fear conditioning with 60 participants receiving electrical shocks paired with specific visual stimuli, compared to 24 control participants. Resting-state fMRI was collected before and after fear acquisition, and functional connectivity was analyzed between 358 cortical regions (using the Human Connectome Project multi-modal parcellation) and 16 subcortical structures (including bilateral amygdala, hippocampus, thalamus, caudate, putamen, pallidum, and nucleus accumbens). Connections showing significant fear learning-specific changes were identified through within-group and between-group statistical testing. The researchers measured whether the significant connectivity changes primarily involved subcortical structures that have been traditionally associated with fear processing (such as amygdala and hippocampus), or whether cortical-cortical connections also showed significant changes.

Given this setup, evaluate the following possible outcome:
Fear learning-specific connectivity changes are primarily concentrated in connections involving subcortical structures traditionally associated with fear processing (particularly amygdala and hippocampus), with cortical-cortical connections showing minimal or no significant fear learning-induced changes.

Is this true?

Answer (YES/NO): NO